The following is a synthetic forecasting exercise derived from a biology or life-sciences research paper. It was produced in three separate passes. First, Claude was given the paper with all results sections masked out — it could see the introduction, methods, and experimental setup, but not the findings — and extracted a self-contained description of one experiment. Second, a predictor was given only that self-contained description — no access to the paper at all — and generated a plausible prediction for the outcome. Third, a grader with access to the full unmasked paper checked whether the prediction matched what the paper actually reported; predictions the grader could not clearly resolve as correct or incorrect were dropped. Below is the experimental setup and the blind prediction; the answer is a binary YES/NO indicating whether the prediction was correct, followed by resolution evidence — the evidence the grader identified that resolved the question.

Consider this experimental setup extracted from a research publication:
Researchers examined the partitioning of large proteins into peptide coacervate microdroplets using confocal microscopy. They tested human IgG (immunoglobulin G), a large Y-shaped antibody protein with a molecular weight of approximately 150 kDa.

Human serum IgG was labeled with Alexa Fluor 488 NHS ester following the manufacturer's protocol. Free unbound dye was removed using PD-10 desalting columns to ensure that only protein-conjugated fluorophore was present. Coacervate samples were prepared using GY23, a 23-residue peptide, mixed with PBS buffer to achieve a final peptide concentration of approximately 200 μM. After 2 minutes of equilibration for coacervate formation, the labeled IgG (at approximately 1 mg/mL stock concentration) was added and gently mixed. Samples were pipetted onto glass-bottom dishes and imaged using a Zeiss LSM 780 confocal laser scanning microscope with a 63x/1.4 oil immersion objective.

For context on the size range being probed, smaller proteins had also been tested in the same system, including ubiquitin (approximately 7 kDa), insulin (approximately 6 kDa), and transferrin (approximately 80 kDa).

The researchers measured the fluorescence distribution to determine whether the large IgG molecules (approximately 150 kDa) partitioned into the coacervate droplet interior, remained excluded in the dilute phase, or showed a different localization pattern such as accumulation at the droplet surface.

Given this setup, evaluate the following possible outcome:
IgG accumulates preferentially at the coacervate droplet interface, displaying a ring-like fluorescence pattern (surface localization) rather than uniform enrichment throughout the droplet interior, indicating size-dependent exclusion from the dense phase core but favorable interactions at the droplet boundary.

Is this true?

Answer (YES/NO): YES